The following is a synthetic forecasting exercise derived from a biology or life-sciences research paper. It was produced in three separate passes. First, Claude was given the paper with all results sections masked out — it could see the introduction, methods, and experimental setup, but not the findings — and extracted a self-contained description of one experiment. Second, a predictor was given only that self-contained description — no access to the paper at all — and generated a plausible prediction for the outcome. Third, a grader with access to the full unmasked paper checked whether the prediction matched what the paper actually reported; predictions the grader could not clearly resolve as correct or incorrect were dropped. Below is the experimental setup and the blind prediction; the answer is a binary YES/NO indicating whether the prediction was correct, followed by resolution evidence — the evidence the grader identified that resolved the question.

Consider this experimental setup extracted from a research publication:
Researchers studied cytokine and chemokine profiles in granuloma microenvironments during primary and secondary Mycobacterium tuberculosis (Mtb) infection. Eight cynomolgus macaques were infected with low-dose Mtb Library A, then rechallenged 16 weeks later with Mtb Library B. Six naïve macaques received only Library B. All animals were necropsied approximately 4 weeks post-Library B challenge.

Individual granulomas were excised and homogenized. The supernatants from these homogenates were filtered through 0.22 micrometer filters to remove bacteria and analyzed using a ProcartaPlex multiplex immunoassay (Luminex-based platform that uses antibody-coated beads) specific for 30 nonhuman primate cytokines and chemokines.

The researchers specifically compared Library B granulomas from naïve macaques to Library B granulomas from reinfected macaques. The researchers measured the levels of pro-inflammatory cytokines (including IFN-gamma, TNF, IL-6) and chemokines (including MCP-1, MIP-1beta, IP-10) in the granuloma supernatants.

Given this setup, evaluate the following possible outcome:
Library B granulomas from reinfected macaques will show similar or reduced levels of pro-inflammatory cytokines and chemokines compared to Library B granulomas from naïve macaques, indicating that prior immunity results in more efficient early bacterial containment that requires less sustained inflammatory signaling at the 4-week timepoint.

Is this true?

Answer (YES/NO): YES